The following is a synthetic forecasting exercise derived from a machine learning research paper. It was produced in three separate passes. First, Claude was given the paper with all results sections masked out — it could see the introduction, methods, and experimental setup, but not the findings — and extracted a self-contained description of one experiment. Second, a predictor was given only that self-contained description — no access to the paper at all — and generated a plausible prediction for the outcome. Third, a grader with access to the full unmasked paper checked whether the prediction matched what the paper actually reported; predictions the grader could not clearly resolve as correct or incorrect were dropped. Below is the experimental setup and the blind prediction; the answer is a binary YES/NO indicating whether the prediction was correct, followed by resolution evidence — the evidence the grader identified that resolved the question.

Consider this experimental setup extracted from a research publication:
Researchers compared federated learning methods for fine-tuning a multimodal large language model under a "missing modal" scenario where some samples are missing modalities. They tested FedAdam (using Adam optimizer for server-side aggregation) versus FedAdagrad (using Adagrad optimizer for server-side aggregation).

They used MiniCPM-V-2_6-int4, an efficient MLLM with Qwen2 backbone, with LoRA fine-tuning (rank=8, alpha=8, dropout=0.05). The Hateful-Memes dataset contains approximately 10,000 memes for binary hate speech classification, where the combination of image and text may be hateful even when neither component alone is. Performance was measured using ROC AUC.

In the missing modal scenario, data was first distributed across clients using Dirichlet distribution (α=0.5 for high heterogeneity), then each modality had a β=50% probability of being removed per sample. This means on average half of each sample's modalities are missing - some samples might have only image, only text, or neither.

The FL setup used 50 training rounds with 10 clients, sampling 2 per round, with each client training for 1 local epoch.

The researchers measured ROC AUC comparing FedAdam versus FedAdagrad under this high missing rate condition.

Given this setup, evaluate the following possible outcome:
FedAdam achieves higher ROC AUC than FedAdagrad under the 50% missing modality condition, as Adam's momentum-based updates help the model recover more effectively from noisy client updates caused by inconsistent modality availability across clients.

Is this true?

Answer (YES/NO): YES